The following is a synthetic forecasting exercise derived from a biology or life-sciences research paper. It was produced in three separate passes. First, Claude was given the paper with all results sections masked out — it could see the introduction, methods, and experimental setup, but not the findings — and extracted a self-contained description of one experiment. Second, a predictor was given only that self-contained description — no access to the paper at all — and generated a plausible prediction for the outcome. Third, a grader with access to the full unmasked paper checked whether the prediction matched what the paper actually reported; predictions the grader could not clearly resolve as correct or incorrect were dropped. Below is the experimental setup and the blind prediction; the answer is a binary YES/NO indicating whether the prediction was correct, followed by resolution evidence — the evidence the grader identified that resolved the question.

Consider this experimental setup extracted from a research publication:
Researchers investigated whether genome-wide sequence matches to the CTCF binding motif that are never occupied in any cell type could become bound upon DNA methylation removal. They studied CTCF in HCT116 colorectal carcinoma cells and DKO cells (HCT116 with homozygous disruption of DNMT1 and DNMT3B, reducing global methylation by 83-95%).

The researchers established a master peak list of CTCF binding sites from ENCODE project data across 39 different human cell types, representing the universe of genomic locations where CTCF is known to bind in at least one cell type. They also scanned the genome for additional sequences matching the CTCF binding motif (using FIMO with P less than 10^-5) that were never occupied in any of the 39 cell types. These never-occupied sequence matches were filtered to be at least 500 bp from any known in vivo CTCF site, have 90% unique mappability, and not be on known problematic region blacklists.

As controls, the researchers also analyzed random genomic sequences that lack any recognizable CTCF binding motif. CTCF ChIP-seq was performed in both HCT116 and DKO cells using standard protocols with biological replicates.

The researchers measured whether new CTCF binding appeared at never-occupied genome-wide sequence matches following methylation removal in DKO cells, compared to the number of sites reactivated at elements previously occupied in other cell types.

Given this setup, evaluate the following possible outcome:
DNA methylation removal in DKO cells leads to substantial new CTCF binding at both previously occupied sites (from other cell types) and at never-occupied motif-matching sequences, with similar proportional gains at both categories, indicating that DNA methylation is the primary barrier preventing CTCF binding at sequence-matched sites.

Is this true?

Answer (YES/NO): NO